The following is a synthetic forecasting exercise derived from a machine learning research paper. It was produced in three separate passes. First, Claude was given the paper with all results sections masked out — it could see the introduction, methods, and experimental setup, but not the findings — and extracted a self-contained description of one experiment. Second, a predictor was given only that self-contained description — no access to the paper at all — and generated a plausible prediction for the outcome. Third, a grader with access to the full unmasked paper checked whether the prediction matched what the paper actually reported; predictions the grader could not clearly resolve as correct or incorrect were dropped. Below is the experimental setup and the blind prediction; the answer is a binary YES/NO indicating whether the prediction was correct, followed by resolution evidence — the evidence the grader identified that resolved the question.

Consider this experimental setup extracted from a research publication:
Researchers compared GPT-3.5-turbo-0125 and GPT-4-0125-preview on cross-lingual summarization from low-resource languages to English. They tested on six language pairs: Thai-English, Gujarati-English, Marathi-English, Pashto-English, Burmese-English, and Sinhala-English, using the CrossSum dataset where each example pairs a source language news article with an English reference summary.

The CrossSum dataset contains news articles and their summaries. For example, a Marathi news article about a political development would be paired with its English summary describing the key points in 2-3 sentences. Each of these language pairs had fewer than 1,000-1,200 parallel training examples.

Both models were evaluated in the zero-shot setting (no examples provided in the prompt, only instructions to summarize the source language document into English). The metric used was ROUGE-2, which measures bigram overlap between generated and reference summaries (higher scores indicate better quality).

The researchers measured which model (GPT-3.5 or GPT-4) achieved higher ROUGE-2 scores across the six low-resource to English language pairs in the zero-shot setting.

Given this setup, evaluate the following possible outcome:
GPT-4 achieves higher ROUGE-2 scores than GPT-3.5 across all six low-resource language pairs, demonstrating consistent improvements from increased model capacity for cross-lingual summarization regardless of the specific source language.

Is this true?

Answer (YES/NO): NO